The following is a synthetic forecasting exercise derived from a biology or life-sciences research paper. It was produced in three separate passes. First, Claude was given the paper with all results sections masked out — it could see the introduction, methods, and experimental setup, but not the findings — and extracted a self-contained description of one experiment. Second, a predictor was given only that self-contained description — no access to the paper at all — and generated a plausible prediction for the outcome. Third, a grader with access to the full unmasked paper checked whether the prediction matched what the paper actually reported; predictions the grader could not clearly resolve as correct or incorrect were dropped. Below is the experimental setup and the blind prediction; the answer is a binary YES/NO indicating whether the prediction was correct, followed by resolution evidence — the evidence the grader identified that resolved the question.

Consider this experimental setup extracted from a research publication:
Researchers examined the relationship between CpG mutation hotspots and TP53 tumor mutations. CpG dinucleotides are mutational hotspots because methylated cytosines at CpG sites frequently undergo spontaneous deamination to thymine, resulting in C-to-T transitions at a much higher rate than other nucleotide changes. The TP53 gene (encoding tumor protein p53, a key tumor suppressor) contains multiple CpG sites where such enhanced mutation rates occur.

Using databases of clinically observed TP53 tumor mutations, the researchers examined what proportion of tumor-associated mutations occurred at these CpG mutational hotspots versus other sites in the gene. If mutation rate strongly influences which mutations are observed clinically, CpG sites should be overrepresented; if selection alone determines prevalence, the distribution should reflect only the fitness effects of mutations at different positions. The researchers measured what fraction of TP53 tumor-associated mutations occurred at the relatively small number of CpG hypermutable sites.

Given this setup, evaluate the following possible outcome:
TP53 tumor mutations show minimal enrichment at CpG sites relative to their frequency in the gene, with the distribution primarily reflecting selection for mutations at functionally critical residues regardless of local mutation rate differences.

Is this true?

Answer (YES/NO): NO